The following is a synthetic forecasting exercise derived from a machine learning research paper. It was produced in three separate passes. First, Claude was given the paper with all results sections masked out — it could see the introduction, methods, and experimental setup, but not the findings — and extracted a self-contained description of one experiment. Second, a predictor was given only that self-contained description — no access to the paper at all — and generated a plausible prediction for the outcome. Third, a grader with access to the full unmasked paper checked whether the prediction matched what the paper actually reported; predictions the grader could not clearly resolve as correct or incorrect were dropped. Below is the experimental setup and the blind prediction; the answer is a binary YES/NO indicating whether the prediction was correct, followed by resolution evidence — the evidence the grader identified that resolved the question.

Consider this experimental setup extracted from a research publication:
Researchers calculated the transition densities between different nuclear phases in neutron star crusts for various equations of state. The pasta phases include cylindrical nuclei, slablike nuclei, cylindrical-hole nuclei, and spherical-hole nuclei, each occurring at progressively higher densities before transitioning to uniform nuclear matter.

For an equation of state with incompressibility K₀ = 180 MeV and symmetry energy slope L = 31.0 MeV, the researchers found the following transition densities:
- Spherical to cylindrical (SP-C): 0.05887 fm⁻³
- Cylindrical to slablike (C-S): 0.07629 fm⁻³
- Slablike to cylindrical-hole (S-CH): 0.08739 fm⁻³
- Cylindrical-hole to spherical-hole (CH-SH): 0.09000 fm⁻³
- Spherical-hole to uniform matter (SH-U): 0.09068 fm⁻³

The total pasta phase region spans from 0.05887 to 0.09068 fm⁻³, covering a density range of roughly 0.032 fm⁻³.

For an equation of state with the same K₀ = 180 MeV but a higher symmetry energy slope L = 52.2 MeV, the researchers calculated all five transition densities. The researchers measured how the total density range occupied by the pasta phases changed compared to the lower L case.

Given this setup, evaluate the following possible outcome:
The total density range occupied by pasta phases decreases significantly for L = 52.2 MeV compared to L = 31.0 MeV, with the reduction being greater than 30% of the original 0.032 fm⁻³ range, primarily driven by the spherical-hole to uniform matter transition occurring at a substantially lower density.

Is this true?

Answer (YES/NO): YES